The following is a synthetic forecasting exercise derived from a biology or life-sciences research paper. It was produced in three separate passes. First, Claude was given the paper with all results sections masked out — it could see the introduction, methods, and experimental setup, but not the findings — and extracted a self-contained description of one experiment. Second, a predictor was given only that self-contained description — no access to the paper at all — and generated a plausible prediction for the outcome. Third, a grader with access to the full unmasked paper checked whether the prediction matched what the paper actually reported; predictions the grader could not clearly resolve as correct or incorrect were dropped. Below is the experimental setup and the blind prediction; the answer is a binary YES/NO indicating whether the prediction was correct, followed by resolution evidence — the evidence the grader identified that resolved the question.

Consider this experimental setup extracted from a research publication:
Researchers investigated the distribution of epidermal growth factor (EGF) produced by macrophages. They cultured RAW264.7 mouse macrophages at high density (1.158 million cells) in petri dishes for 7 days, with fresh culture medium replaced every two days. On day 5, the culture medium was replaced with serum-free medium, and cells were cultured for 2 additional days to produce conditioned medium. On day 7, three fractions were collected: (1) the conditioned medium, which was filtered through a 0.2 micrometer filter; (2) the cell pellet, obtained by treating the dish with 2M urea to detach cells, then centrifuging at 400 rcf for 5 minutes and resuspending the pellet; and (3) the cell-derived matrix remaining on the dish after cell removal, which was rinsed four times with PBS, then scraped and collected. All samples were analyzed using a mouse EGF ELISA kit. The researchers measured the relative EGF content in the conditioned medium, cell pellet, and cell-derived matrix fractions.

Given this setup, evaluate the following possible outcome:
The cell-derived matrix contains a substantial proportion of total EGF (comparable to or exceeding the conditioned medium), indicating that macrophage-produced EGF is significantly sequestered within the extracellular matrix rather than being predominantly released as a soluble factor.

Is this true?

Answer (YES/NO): NO